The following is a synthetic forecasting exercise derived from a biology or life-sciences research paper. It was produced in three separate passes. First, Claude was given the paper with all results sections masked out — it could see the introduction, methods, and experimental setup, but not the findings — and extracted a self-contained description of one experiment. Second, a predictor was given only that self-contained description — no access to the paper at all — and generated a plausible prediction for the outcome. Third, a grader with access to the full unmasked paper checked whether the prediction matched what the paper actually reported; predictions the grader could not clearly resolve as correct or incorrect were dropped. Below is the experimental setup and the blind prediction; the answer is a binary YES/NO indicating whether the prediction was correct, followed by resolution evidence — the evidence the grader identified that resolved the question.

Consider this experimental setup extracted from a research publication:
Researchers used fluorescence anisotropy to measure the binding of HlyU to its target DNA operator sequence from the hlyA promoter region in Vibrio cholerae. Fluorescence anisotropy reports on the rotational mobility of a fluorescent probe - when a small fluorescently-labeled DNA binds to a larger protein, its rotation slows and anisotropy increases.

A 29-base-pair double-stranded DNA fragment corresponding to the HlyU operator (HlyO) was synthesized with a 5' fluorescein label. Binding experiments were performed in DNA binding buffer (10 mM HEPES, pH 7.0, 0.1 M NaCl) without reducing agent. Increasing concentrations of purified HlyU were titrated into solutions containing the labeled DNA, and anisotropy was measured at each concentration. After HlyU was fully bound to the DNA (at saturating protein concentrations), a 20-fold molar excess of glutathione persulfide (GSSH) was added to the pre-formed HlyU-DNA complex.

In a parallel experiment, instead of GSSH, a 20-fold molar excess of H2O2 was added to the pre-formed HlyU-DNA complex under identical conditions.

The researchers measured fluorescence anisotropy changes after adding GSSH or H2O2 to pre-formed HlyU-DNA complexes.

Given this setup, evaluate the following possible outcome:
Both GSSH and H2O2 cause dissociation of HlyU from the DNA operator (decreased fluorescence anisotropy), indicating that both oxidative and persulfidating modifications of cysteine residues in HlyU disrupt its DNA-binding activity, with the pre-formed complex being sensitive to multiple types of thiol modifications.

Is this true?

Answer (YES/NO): NO